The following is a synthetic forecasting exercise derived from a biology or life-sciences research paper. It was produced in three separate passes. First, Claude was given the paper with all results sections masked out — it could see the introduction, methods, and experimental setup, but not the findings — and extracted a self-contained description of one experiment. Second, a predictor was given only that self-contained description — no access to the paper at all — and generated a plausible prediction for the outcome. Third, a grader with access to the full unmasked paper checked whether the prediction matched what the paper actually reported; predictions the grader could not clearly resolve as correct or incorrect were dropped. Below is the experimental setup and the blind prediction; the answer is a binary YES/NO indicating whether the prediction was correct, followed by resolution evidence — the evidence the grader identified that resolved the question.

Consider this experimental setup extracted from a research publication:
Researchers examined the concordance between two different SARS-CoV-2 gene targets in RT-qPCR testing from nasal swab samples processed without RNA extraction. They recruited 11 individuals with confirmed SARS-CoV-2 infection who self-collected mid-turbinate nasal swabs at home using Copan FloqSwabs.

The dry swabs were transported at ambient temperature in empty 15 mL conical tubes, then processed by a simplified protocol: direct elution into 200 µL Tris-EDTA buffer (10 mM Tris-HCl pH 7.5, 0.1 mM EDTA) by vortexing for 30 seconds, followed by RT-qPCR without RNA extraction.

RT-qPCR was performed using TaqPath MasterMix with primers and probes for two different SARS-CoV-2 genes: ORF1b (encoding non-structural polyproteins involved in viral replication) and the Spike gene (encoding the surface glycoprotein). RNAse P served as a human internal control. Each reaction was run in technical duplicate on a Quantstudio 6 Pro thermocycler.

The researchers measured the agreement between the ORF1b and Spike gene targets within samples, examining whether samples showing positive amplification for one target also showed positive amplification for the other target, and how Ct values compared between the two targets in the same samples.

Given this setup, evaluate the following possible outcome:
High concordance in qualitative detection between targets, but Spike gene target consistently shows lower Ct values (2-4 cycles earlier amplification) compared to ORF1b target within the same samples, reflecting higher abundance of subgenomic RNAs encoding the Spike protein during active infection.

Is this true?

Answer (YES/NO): NO